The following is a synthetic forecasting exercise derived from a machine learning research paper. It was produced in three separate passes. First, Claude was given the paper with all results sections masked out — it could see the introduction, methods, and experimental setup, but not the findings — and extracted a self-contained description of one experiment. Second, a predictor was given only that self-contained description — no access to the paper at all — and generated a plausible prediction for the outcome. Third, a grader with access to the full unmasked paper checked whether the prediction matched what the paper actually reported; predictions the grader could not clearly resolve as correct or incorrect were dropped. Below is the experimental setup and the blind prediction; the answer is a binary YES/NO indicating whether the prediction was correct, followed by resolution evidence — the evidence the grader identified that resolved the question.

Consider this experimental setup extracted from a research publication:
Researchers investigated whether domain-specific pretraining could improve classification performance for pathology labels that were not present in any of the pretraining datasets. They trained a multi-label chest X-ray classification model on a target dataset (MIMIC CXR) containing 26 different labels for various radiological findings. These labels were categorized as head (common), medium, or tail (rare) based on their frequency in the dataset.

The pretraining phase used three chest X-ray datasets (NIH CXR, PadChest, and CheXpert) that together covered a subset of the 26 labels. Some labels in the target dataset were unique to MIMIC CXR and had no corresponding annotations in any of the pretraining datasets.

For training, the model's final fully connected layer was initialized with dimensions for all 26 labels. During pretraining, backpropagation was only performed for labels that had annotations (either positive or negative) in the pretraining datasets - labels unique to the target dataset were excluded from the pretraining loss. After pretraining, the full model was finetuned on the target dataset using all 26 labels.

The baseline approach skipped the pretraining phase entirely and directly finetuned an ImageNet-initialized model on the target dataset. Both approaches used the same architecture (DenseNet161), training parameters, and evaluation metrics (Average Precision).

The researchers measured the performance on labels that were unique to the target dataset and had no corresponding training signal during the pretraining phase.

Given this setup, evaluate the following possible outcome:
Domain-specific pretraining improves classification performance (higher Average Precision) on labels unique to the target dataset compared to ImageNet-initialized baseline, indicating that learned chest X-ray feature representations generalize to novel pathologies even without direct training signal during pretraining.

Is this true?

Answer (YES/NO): YES